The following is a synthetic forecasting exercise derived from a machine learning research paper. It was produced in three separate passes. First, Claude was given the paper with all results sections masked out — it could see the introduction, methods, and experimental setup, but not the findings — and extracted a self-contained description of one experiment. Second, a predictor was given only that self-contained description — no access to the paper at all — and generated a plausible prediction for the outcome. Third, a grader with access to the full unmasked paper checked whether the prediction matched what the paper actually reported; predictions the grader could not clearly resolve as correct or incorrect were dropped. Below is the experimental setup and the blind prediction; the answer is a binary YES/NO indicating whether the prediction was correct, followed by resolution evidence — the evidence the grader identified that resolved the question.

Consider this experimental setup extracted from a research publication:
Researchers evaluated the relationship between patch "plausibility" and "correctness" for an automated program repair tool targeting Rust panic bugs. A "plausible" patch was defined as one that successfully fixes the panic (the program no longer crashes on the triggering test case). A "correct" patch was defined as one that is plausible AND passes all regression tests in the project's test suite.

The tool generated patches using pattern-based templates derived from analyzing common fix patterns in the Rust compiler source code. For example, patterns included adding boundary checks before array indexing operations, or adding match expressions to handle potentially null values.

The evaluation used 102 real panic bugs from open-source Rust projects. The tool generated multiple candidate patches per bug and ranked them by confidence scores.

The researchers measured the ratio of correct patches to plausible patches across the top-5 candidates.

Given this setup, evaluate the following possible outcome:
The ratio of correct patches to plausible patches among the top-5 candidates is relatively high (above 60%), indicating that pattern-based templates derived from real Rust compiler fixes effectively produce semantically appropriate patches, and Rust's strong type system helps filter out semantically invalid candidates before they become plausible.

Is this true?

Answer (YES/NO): YES